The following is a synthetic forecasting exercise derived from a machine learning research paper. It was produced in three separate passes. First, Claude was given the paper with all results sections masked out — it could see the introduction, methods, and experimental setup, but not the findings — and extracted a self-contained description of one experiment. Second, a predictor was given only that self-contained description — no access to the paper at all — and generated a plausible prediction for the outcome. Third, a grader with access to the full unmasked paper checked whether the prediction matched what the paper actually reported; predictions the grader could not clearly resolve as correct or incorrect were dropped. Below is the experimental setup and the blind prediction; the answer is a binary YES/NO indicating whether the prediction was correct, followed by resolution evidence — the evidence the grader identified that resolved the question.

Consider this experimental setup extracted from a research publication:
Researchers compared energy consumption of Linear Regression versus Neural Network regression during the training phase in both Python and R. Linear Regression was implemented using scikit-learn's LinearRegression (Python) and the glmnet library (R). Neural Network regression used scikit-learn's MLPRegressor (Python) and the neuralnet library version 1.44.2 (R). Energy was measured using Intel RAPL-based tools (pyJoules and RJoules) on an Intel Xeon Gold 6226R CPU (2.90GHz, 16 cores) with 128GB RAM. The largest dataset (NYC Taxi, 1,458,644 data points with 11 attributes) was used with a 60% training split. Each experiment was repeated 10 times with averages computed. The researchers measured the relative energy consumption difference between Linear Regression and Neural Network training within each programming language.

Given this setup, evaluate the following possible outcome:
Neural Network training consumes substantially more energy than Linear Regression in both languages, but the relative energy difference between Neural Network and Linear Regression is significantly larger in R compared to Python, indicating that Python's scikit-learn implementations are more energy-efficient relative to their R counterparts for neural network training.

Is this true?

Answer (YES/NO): NO